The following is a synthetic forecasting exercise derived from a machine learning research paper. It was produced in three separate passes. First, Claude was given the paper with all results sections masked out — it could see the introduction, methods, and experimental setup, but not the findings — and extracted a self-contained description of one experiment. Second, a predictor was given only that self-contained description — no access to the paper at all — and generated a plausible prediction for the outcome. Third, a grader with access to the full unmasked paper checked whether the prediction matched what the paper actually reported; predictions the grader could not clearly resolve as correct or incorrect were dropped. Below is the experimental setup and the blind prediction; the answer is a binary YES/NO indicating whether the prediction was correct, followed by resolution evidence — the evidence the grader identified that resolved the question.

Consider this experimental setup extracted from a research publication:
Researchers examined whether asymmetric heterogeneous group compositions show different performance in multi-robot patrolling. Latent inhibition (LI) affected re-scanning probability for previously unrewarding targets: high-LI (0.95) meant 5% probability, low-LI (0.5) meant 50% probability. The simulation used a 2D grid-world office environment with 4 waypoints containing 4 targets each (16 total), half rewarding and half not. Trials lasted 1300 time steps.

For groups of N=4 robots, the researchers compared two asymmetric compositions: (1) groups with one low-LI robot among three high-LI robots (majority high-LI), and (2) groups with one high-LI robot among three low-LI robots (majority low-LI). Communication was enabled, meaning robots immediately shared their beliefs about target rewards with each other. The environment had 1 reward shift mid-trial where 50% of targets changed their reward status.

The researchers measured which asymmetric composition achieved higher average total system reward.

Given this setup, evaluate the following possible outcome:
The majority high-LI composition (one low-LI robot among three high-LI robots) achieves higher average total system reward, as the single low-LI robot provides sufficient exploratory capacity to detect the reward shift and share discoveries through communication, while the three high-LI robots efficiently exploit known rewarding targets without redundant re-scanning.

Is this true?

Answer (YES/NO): YES